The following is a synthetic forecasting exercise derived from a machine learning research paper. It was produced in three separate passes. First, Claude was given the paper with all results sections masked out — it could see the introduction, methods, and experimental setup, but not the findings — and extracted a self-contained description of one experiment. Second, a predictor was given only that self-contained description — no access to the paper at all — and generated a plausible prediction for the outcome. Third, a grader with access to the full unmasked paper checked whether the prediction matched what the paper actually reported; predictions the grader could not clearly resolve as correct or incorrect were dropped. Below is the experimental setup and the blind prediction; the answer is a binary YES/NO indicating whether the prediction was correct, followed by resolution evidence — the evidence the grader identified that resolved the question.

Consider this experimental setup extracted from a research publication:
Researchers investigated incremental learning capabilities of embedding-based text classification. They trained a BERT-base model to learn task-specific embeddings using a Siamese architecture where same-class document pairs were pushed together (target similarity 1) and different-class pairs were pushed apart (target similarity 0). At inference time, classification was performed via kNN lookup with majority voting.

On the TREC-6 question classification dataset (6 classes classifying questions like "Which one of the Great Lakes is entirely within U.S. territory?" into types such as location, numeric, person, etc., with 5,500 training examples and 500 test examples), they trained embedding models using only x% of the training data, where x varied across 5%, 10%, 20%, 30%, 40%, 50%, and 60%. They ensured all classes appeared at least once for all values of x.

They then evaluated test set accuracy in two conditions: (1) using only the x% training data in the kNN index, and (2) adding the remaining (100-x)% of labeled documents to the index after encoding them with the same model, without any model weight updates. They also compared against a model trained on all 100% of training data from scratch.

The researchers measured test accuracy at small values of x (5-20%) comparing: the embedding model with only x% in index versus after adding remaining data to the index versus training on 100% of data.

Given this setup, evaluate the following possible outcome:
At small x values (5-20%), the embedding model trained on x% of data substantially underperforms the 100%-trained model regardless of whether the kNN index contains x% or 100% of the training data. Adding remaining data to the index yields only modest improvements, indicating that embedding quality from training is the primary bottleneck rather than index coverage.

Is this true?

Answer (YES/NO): NO